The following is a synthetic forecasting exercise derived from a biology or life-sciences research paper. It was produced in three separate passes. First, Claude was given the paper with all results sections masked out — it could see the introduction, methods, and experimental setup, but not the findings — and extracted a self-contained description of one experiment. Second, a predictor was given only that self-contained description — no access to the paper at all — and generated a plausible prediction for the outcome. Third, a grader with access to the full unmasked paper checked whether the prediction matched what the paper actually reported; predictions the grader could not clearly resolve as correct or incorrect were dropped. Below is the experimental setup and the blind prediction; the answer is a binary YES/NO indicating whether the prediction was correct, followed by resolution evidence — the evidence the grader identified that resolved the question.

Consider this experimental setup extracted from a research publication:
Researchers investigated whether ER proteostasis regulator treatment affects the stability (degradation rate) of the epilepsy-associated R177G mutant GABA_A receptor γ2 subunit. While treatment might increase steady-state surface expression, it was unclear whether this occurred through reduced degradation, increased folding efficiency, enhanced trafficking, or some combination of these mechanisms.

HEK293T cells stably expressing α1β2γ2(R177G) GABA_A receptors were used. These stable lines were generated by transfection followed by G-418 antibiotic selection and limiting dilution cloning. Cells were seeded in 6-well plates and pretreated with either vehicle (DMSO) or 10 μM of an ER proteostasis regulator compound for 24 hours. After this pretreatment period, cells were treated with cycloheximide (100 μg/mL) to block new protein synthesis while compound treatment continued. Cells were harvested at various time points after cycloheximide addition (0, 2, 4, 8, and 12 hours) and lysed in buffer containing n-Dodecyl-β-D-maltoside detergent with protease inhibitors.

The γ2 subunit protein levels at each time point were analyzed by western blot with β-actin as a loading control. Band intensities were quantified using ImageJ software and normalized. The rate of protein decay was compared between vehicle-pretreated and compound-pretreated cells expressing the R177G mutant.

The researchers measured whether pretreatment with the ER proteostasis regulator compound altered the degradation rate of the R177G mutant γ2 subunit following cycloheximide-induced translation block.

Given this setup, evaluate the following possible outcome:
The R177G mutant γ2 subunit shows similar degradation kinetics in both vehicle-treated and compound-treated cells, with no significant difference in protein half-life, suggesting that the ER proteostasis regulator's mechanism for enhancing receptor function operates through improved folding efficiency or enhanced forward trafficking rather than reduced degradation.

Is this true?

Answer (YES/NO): NO